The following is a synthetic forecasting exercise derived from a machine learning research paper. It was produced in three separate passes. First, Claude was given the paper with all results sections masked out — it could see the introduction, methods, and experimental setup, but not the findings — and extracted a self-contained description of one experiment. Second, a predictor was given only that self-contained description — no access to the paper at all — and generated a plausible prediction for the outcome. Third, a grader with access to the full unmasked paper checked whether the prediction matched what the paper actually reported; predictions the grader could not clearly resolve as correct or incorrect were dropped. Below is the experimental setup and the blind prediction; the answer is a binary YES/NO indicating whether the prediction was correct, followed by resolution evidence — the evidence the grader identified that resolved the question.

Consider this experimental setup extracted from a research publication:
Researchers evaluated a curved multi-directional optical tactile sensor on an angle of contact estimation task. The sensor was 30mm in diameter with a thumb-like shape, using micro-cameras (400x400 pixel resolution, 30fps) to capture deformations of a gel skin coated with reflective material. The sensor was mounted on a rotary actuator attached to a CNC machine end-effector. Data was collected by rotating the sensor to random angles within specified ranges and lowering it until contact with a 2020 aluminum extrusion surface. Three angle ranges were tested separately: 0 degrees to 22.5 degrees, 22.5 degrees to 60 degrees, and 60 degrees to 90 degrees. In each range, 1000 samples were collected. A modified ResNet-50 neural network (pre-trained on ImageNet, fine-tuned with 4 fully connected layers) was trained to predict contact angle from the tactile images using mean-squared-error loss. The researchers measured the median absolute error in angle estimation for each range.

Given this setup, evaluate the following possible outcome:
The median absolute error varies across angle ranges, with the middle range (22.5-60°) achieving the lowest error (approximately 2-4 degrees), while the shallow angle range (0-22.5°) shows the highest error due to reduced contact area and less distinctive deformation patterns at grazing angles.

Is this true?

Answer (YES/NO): NO